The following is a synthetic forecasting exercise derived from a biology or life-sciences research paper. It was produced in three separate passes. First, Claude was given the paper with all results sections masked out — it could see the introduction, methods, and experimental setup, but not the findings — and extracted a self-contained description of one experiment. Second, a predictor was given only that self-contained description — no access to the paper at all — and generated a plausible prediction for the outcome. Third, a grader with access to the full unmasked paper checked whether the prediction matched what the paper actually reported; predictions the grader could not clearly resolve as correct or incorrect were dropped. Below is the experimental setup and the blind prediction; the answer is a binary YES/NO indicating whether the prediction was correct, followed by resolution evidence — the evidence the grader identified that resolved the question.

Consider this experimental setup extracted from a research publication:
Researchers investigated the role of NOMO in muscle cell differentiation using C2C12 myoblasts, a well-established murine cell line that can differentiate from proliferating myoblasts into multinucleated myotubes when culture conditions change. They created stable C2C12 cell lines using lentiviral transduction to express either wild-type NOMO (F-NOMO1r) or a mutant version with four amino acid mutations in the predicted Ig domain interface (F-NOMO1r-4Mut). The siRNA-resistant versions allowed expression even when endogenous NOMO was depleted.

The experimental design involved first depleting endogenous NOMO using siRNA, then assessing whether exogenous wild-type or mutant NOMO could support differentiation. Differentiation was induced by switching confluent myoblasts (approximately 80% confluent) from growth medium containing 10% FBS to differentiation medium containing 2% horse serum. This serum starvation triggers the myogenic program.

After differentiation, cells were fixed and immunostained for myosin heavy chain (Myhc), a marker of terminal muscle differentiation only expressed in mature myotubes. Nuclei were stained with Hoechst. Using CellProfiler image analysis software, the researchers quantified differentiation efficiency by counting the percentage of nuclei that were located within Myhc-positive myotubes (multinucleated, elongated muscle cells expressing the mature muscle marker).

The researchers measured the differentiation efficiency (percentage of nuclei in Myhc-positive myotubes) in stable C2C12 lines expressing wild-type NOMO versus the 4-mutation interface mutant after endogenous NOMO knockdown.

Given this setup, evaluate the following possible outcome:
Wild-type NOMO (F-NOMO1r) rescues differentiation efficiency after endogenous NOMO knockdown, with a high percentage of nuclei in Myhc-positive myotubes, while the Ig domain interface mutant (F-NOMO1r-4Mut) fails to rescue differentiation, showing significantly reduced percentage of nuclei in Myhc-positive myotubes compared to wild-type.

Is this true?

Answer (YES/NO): YES